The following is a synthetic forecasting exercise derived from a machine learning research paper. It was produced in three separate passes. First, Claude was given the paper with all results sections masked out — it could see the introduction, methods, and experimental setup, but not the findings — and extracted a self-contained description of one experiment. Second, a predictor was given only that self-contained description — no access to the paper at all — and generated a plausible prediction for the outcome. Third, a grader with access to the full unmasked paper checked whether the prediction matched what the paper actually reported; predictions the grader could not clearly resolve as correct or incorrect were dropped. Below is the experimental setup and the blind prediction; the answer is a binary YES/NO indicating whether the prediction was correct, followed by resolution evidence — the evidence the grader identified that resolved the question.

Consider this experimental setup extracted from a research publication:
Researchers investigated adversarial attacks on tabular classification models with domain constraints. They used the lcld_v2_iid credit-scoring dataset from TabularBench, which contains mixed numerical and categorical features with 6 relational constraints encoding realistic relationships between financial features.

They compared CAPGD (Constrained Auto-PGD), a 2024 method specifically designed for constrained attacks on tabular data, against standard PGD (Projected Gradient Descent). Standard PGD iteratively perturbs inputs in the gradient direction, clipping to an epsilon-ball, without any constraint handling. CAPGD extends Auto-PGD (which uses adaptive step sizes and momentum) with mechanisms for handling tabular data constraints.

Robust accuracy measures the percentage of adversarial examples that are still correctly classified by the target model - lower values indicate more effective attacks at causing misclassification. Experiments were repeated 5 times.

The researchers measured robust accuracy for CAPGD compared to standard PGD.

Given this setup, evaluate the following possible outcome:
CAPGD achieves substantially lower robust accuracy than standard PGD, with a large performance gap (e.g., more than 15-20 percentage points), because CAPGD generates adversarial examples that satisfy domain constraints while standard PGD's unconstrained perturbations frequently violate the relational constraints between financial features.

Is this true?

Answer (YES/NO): NO